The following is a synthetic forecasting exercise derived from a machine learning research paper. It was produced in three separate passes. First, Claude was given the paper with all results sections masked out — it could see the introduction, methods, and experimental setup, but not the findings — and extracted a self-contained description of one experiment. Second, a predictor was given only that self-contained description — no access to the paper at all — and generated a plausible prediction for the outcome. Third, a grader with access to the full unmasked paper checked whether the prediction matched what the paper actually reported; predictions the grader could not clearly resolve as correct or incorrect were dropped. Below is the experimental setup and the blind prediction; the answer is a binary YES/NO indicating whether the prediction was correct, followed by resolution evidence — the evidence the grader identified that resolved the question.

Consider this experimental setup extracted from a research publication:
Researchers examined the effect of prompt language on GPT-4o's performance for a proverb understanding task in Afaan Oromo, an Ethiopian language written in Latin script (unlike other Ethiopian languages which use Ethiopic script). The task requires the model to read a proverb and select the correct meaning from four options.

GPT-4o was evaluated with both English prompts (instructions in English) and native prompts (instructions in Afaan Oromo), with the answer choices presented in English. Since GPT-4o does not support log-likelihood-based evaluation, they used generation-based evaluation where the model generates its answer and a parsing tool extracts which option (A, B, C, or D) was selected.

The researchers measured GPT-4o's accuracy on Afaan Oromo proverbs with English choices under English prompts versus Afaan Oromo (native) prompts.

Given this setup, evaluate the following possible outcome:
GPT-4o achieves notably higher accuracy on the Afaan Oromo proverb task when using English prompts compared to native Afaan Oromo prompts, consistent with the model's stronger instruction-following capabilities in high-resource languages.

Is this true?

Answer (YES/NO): NO